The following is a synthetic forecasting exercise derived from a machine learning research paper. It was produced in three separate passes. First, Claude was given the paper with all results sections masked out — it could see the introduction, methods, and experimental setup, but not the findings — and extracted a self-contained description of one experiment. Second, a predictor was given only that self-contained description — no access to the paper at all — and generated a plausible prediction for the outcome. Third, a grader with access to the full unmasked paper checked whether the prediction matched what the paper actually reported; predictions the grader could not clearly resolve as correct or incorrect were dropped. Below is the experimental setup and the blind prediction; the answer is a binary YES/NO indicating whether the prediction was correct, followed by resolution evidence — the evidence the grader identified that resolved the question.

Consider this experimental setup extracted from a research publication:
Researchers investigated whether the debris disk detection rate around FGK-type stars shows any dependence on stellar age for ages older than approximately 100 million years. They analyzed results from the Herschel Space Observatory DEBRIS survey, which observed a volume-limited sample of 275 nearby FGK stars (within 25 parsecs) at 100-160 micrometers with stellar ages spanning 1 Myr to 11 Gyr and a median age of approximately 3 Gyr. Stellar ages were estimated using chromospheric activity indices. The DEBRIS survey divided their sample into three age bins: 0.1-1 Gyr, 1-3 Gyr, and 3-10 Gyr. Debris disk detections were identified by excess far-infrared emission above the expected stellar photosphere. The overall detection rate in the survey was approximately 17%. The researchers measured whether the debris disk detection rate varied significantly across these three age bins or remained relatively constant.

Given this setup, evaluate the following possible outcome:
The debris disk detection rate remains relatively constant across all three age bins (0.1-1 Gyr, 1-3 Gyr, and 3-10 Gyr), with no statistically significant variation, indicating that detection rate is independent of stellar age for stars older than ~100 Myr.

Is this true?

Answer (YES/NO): YES